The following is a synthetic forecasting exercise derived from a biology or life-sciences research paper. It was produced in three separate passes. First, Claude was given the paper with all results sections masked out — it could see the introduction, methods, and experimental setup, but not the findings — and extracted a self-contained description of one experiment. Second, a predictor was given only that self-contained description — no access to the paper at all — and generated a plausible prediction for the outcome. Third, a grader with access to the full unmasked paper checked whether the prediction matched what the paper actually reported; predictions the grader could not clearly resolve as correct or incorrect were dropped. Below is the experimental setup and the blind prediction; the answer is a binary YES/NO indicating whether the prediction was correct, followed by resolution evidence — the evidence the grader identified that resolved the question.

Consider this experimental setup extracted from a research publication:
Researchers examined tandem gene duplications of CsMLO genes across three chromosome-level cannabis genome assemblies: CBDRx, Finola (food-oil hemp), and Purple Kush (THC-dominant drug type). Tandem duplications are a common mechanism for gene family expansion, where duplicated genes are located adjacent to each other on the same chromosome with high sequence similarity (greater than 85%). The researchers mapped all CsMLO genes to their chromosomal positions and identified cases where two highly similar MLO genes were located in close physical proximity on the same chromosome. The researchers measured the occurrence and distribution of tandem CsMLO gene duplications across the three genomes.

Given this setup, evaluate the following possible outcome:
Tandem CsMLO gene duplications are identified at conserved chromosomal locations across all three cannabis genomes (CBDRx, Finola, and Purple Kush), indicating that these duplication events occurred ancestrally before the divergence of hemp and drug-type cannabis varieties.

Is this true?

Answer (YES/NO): NO